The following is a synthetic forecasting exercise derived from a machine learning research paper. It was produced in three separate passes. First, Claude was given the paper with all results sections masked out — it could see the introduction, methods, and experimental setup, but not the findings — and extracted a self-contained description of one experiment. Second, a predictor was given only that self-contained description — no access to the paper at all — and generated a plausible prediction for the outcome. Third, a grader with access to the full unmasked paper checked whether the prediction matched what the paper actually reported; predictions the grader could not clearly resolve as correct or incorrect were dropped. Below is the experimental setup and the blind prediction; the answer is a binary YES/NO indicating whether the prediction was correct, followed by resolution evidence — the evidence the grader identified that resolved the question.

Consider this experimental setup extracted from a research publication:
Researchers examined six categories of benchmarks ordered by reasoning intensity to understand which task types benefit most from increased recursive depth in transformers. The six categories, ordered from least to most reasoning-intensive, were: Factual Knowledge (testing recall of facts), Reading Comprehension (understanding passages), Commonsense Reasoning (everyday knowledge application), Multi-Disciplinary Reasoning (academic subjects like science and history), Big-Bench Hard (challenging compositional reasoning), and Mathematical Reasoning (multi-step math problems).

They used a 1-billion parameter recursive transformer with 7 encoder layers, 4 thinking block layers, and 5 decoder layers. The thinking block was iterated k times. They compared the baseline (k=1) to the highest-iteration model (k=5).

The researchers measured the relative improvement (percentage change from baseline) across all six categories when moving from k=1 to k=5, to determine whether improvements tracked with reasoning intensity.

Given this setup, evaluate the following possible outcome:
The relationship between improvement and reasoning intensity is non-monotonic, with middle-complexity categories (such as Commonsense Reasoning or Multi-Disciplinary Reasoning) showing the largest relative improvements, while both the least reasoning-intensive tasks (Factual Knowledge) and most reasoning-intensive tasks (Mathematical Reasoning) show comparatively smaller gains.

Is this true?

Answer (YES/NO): NO